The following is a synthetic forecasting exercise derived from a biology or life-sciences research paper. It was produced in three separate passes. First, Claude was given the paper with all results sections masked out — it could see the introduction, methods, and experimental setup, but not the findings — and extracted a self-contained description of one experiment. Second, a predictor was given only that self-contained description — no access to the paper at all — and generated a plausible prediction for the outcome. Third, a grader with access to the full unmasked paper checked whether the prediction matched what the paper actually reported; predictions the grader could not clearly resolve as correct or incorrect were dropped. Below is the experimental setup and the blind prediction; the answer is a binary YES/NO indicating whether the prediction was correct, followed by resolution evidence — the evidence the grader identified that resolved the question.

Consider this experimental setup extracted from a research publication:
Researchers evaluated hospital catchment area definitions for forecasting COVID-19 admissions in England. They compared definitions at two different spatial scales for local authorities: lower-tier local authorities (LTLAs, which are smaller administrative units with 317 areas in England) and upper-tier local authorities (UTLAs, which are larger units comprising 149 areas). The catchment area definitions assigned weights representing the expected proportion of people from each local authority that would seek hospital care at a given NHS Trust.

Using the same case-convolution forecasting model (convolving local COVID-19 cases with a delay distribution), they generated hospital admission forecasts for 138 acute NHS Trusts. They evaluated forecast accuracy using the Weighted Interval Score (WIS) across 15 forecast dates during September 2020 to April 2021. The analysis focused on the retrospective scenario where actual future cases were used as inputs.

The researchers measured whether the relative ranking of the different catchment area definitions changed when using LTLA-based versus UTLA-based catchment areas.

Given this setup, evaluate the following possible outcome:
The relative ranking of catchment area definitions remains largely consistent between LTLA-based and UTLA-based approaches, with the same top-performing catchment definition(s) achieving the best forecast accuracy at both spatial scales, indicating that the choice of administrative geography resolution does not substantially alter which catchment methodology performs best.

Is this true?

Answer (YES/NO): YES